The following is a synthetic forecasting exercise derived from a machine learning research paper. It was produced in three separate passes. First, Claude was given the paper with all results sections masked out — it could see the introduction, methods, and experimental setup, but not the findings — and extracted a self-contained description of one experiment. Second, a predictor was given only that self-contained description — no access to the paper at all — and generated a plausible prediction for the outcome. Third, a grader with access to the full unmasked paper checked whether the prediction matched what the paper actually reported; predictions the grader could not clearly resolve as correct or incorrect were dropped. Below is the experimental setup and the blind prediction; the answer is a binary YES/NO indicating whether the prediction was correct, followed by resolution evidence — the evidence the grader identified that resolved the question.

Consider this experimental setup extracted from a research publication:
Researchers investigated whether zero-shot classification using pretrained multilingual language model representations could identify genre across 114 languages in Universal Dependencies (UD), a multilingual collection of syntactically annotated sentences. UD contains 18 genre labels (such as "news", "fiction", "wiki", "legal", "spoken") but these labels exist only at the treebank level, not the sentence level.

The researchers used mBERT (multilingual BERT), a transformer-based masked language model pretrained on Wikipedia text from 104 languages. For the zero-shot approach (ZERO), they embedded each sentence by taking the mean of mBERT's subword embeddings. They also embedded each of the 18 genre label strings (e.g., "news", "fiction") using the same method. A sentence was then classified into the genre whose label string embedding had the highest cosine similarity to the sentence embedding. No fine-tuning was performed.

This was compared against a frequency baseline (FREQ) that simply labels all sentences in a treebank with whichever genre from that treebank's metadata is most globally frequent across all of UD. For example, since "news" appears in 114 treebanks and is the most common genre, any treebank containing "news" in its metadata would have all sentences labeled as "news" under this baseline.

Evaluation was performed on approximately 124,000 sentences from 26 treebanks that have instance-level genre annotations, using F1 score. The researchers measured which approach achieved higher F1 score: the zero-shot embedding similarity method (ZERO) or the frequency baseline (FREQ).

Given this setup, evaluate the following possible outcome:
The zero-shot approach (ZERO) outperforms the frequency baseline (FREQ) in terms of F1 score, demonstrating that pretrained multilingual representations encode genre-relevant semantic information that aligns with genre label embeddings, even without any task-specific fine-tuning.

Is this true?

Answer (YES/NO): NO